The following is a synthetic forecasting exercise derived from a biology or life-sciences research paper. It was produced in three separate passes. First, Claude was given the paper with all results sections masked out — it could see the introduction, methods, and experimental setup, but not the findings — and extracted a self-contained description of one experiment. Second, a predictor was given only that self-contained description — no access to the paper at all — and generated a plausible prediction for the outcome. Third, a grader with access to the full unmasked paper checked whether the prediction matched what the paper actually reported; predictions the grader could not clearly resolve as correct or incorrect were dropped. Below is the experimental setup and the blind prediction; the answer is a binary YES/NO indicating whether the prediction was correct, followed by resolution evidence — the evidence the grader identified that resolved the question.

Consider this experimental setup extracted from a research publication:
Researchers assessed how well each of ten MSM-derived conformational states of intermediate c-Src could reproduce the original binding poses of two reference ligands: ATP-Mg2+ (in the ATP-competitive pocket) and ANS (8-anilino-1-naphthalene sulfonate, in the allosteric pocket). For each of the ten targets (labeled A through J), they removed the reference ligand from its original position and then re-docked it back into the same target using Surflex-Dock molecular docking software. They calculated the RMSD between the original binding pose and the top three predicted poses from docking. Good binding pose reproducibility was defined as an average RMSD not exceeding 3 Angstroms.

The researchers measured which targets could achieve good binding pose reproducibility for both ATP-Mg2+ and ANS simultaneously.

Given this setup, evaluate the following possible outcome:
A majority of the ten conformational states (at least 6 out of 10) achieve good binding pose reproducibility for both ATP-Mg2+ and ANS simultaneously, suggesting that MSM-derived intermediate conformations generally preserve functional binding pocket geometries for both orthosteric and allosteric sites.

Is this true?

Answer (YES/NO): NO